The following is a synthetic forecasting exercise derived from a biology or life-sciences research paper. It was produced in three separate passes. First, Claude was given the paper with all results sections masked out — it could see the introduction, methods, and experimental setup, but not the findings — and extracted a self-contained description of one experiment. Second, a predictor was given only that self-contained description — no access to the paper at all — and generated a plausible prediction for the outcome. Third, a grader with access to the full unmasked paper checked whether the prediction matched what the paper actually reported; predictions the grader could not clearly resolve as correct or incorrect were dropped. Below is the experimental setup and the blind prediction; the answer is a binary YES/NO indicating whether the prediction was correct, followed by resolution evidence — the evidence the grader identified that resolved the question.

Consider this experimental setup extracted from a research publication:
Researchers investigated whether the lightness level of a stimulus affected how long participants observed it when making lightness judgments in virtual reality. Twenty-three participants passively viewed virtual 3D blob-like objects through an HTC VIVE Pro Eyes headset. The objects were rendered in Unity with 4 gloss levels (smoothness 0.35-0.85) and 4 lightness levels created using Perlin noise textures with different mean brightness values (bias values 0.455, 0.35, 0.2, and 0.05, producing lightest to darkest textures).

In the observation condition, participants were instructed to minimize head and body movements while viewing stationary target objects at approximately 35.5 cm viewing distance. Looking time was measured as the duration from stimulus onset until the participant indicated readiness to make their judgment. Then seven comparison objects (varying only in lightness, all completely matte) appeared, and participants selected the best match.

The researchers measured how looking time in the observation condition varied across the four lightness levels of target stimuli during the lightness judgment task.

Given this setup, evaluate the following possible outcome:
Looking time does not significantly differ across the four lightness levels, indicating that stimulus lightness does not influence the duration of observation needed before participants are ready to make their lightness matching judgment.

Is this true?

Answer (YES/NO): YES